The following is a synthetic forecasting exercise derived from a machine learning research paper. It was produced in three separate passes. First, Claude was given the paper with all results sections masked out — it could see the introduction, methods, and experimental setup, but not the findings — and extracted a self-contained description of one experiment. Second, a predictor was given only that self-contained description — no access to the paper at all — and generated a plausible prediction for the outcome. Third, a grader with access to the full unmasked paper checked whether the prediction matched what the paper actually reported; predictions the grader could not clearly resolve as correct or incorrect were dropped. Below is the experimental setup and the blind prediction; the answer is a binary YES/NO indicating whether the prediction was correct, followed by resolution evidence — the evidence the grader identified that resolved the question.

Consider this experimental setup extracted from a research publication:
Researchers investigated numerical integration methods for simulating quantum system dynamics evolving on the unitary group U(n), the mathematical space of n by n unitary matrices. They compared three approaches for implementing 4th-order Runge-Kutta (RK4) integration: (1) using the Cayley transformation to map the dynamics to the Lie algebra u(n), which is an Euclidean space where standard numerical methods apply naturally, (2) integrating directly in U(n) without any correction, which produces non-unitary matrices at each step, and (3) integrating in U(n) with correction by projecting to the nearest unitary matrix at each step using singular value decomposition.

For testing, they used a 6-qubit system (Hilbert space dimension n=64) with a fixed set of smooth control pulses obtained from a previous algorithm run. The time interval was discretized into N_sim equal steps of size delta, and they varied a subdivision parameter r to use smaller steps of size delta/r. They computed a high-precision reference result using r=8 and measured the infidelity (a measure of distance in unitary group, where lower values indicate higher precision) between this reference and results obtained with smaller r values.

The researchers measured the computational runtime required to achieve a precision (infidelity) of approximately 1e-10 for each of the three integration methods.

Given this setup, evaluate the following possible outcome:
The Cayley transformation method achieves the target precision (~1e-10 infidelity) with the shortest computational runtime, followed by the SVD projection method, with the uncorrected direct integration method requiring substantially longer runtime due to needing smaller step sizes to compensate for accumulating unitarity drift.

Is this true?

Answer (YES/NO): NO